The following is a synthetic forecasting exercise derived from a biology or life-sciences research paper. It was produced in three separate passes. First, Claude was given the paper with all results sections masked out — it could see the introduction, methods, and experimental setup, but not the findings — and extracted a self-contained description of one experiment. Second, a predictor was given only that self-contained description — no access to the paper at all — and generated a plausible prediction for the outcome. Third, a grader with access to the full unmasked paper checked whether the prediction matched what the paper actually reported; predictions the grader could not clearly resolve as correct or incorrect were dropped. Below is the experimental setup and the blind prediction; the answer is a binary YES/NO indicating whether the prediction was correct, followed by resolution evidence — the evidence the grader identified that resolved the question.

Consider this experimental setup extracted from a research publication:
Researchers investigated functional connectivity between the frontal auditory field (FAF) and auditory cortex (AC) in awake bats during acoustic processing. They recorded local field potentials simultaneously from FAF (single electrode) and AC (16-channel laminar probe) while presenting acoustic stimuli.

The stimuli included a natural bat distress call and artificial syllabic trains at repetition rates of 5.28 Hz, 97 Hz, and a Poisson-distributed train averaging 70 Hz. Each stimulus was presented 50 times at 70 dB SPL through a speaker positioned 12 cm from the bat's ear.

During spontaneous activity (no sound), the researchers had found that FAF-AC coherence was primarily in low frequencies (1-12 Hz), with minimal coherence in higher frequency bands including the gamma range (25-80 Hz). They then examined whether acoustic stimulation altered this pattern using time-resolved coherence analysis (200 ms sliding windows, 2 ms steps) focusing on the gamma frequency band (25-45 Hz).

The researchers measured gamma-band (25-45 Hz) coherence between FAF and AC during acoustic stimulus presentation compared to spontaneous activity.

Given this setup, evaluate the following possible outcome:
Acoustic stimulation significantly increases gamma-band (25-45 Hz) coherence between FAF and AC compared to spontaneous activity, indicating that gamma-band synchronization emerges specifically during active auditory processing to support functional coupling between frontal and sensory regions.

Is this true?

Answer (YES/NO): YES